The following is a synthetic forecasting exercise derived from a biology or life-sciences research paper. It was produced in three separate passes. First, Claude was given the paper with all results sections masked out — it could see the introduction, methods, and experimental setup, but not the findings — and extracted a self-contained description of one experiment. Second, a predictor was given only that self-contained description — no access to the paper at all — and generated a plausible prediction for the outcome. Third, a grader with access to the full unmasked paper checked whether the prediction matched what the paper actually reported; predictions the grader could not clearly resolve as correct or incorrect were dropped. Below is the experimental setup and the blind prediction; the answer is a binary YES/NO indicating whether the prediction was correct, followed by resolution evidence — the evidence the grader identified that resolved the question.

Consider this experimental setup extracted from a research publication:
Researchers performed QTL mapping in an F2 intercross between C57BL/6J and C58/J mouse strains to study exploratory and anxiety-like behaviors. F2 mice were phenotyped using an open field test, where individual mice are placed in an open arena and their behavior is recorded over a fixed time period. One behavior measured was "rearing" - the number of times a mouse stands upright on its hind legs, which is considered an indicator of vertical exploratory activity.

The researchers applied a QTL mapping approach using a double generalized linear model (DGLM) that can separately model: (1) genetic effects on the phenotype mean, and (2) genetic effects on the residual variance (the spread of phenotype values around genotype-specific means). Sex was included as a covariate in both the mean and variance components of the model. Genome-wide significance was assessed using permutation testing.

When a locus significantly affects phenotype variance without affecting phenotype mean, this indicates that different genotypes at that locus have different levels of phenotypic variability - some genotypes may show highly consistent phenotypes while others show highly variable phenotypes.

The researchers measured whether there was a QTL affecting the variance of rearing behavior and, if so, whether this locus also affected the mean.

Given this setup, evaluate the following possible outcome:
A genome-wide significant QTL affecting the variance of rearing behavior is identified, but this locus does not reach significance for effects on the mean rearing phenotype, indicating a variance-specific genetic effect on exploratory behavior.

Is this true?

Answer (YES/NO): YES